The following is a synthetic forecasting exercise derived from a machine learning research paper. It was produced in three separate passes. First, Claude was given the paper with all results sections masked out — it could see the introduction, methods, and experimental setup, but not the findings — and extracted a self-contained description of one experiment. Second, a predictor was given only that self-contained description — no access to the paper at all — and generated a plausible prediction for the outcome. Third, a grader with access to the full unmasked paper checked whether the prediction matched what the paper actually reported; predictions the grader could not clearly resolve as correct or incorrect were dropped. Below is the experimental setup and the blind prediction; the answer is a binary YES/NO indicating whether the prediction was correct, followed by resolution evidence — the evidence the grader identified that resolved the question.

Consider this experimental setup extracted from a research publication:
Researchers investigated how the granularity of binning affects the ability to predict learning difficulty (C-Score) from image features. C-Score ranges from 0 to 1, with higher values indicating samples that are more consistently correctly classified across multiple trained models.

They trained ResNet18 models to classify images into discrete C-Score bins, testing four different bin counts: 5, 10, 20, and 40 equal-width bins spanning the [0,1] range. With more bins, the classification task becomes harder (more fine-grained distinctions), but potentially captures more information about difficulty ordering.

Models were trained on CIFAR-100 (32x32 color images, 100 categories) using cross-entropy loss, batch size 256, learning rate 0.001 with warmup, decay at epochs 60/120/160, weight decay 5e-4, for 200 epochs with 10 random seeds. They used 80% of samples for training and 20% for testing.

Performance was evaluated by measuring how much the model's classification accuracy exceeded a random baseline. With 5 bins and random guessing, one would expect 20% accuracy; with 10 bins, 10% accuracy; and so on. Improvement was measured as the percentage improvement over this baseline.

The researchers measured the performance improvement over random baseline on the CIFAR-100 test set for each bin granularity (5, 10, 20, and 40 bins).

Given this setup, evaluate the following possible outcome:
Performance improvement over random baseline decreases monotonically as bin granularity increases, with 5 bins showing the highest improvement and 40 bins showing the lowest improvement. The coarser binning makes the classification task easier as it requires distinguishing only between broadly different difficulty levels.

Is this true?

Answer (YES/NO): YES